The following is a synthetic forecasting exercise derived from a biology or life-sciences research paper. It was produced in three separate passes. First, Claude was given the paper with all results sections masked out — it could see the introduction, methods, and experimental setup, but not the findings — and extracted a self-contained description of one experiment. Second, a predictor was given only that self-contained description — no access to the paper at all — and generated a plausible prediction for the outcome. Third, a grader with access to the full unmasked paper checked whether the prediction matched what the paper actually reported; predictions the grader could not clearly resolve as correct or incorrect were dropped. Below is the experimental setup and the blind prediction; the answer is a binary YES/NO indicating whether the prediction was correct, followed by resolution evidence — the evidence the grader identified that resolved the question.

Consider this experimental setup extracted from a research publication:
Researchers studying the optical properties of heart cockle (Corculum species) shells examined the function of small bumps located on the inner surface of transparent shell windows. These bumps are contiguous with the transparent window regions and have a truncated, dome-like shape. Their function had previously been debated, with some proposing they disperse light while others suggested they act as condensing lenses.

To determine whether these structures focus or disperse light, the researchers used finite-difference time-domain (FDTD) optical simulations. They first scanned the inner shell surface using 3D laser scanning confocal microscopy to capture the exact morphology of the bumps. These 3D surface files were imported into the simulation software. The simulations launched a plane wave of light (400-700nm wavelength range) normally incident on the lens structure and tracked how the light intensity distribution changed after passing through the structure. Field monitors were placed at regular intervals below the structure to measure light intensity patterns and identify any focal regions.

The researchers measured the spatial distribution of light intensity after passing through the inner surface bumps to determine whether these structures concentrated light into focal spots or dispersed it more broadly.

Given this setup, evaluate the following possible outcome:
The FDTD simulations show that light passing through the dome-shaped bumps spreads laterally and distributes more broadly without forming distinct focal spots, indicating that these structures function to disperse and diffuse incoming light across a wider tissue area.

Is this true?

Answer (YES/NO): NO